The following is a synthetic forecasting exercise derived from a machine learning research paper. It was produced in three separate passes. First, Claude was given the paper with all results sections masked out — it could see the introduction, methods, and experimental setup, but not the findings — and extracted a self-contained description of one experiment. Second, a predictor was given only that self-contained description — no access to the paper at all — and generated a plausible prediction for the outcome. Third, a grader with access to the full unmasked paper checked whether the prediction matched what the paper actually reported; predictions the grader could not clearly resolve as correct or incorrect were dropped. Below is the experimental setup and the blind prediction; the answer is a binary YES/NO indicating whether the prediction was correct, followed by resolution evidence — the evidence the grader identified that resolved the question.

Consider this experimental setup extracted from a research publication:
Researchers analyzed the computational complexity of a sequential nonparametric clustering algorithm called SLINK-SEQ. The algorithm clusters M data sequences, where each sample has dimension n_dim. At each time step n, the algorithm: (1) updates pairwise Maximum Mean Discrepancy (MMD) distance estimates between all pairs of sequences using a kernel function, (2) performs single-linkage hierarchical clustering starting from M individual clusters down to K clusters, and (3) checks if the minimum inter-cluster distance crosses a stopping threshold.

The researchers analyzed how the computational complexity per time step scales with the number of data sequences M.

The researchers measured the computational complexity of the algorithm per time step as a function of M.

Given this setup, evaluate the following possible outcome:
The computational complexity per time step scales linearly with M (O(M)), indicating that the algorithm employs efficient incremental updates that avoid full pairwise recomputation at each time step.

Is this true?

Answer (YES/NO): NO